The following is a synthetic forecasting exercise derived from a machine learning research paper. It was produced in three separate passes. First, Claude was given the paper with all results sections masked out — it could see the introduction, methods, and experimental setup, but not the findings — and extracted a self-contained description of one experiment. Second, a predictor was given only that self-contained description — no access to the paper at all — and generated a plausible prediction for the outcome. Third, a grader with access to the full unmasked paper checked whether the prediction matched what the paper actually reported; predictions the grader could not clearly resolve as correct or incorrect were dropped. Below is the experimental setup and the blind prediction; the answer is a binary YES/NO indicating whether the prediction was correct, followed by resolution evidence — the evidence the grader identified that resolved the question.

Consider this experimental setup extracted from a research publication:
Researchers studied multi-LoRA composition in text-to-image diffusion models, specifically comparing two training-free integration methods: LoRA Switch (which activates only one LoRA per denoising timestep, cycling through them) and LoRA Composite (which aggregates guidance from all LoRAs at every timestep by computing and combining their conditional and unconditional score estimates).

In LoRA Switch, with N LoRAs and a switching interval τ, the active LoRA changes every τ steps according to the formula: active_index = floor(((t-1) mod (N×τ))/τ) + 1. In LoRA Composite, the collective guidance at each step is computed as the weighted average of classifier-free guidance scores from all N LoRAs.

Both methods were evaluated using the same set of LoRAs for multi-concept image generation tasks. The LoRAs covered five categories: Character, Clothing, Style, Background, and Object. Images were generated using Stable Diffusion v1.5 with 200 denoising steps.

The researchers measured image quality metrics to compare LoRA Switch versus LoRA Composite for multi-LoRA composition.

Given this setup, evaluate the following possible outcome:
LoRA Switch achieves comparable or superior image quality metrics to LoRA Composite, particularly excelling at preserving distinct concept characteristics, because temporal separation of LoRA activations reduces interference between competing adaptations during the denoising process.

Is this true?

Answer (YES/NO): YES